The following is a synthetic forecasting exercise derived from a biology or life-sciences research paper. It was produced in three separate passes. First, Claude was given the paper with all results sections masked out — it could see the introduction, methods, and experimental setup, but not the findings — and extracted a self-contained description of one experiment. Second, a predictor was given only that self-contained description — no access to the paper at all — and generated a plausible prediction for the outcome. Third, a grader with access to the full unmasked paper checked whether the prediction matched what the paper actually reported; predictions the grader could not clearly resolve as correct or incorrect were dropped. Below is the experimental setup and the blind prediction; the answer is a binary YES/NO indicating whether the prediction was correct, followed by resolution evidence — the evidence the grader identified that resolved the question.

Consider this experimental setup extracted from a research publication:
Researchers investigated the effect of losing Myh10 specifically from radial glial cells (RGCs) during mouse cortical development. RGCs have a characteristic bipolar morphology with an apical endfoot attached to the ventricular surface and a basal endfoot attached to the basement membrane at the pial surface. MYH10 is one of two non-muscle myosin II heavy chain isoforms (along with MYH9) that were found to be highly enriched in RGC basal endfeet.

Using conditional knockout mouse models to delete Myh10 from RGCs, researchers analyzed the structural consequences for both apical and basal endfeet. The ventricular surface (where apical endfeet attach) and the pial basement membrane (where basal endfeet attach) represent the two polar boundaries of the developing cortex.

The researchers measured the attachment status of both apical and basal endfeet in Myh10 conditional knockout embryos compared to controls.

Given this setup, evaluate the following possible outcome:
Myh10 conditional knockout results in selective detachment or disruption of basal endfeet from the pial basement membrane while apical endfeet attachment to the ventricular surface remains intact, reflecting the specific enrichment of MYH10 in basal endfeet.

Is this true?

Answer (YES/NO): NO